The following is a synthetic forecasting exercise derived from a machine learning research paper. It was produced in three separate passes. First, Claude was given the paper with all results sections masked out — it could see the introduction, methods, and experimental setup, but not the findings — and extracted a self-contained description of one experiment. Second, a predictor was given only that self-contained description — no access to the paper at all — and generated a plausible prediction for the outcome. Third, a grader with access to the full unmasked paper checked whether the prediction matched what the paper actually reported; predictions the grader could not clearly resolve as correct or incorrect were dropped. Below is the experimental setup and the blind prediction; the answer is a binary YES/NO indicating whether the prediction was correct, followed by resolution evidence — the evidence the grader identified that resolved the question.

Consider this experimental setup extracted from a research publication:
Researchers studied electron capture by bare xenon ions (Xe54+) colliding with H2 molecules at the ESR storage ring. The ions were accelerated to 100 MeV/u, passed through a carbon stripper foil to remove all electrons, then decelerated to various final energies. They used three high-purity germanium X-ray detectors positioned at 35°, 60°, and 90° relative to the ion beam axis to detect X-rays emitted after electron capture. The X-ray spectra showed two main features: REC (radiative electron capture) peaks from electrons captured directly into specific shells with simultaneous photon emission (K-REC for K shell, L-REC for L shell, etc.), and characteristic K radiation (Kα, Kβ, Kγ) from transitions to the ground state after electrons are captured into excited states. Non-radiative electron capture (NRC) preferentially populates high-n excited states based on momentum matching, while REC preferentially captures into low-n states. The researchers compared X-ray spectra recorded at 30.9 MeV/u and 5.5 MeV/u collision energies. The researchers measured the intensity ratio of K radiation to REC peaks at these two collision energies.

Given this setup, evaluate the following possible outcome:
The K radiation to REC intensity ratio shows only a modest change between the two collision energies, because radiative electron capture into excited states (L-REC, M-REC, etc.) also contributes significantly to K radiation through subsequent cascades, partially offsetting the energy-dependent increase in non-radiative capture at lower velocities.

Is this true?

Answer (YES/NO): NO